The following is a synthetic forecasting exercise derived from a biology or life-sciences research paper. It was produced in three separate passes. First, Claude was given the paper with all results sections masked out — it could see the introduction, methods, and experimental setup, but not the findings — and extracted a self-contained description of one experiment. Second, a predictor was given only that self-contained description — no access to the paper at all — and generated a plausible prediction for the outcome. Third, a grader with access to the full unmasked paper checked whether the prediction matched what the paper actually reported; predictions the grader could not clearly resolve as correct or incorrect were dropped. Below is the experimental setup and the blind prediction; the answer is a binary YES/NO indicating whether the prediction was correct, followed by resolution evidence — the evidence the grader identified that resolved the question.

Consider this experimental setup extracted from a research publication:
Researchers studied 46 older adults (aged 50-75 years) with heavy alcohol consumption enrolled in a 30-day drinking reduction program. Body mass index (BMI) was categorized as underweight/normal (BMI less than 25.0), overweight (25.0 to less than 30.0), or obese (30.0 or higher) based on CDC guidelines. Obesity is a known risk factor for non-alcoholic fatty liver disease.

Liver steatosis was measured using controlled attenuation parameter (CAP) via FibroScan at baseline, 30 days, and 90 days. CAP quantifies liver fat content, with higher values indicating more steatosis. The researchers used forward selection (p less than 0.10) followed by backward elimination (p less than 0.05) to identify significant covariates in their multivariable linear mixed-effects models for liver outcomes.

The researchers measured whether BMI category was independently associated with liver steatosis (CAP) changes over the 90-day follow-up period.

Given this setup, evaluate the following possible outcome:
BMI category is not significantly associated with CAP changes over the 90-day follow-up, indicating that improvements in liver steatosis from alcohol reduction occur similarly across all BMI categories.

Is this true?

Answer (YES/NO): YES